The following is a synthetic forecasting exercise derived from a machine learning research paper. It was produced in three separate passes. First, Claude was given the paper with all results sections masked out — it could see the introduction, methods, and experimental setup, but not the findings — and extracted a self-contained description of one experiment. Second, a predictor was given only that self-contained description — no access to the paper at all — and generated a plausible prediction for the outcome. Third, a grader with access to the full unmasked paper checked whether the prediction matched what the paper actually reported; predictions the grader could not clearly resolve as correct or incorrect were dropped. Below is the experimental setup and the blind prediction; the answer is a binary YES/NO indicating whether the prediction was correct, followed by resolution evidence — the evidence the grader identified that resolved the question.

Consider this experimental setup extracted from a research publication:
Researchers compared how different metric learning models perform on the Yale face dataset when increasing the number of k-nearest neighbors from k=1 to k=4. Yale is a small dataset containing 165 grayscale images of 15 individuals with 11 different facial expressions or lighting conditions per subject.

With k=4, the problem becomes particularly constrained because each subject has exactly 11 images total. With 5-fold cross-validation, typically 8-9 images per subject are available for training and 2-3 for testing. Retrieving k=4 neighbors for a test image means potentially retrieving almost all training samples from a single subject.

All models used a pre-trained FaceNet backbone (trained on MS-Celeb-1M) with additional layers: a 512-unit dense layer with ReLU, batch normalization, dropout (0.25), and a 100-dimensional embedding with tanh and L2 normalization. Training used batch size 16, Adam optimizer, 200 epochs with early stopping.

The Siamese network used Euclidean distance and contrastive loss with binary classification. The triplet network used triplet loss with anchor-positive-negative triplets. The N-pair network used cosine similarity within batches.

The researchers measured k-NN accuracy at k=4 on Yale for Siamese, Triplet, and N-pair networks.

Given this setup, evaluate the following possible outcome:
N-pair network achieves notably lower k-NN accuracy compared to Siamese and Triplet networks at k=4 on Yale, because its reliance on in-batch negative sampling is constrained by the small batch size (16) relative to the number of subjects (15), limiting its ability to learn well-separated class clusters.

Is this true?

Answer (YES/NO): NO